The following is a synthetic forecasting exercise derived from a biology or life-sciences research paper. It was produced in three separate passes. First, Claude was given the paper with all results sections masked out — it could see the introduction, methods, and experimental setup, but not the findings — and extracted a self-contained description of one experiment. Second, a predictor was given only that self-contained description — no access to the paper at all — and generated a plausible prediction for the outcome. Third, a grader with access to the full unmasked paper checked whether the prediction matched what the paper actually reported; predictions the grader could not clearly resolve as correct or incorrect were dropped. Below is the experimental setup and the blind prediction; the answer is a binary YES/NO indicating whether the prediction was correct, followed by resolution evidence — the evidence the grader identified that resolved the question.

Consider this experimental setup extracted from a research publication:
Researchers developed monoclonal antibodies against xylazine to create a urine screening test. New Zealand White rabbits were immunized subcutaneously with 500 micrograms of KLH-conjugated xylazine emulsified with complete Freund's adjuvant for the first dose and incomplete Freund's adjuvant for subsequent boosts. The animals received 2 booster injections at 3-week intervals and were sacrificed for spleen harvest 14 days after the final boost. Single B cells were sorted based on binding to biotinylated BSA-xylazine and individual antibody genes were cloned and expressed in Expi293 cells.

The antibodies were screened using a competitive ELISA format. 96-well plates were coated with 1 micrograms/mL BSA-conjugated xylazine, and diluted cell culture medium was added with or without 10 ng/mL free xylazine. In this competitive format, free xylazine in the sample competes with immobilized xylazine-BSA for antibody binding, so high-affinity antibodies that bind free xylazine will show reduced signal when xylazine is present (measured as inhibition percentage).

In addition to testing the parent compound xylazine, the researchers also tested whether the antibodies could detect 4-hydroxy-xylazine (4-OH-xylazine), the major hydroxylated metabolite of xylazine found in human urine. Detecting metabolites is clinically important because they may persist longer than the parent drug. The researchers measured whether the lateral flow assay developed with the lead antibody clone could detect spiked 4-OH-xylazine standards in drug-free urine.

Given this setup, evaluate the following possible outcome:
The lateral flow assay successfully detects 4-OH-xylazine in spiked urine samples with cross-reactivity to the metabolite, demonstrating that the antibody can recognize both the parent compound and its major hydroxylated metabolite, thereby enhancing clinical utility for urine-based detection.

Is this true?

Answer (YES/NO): YES